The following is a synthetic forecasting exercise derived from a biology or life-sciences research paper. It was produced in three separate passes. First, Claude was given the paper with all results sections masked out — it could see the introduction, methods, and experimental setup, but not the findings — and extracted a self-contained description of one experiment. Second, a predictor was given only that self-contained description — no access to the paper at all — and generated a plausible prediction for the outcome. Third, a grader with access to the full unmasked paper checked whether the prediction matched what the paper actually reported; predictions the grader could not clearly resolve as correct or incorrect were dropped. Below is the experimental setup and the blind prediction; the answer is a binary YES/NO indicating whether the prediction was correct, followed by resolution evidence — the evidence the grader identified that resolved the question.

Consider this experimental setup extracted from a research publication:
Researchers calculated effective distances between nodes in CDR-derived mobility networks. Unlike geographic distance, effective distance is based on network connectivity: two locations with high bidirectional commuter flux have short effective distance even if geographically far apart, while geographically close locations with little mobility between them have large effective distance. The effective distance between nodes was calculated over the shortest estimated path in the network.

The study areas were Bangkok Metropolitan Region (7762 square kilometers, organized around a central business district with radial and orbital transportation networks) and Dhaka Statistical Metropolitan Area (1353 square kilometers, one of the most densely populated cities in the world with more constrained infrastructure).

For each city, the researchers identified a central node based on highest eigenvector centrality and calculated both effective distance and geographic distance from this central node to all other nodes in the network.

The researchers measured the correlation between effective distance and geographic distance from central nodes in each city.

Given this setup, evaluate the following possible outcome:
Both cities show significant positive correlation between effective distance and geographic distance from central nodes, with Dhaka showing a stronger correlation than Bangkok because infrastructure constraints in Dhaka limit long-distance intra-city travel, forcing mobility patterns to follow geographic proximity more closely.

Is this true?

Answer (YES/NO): NO